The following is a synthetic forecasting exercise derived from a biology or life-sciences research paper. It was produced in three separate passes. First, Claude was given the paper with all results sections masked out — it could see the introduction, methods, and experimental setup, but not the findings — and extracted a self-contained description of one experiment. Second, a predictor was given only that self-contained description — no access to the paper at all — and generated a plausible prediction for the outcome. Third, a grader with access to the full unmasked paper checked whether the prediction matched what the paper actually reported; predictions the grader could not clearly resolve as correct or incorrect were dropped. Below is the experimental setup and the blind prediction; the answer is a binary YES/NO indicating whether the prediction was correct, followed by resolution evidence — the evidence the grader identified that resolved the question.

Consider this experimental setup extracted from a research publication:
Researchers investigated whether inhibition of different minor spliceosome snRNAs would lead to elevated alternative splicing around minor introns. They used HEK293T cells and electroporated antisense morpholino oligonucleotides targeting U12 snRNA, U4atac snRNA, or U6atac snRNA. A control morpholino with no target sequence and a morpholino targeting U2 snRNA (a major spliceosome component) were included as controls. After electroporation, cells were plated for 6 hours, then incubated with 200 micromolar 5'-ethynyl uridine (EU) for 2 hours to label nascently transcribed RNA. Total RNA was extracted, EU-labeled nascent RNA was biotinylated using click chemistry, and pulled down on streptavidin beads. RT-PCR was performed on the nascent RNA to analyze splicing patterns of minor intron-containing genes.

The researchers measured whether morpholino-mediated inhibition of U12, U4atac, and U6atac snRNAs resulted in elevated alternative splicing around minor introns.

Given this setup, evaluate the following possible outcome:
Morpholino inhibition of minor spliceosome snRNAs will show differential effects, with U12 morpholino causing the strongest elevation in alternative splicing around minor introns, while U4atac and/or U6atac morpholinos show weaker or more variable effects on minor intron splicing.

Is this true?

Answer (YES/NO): NO